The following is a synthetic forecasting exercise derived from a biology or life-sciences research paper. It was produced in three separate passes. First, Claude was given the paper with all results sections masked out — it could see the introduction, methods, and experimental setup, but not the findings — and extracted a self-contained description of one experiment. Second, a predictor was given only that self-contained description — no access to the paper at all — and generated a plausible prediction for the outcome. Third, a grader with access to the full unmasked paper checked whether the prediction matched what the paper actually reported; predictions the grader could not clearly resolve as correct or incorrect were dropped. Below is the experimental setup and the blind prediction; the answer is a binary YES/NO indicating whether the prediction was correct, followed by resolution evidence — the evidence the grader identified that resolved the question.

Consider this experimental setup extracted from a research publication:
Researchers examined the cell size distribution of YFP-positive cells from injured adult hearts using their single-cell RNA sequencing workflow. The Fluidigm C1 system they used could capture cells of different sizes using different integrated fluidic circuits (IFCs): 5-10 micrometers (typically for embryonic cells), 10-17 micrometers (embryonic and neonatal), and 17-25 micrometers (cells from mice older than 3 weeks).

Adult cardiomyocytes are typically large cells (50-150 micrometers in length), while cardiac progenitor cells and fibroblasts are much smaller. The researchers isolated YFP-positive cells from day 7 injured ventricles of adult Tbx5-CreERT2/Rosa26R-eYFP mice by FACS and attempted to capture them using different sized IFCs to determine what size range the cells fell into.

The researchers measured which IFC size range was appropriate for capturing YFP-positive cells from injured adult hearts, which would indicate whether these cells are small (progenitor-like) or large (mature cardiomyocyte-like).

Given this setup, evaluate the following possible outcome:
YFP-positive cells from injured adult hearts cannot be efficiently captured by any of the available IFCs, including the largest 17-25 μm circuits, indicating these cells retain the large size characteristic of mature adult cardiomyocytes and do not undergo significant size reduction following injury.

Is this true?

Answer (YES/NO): NO